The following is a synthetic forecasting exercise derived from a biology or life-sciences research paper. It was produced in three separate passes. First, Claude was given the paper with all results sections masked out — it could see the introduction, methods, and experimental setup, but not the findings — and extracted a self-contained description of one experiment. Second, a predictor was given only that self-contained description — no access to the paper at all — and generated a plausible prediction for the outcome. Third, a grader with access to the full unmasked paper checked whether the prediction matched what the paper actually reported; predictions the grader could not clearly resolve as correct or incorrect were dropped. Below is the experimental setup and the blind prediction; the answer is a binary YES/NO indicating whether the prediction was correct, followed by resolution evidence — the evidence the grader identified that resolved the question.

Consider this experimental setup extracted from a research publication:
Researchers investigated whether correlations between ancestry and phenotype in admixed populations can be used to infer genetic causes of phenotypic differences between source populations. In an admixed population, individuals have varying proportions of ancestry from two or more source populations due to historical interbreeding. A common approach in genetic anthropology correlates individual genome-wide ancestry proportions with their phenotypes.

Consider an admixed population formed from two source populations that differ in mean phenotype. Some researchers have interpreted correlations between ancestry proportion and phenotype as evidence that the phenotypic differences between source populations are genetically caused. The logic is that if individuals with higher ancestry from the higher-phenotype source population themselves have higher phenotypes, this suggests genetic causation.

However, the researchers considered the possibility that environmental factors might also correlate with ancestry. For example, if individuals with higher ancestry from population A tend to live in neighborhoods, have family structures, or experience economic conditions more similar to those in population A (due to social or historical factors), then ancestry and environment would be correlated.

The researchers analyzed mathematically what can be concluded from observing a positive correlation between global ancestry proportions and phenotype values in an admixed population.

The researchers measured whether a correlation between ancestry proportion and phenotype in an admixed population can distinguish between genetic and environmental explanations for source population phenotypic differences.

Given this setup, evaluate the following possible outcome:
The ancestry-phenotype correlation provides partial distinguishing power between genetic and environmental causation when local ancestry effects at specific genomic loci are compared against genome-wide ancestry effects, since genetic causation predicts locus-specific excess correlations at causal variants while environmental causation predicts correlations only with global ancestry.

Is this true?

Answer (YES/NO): NO